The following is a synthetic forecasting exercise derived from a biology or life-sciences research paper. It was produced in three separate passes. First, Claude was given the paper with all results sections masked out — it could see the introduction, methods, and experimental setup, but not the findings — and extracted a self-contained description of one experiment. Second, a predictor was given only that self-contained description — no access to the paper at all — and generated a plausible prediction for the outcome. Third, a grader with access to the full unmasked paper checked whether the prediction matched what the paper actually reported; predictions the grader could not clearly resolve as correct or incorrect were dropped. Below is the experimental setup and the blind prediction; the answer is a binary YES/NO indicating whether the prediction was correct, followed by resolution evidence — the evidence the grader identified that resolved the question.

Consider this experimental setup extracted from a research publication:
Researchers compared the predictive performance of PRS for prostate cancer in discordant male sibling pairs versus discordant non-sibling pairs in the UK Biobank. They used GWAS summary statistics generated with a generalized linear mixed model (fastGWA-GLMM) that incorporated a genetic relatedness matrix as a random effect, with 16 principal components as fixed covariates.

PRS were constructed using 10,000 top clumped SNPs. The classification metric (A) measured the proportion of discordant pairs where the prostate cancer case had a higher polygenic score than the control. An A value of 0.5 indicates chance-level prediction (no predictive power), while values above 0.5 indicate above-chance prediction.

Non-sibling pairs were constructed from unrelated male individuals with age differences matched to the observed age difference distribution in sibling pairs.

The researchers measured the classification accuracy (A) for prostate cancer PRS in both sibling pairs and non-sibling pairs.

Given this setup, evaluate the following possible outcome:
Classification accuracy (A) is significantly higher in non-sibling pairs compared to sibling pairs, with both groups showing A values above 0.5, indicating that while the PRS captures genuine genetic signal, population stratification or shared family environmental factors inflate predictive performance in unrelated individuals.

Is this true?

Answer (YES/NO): YES